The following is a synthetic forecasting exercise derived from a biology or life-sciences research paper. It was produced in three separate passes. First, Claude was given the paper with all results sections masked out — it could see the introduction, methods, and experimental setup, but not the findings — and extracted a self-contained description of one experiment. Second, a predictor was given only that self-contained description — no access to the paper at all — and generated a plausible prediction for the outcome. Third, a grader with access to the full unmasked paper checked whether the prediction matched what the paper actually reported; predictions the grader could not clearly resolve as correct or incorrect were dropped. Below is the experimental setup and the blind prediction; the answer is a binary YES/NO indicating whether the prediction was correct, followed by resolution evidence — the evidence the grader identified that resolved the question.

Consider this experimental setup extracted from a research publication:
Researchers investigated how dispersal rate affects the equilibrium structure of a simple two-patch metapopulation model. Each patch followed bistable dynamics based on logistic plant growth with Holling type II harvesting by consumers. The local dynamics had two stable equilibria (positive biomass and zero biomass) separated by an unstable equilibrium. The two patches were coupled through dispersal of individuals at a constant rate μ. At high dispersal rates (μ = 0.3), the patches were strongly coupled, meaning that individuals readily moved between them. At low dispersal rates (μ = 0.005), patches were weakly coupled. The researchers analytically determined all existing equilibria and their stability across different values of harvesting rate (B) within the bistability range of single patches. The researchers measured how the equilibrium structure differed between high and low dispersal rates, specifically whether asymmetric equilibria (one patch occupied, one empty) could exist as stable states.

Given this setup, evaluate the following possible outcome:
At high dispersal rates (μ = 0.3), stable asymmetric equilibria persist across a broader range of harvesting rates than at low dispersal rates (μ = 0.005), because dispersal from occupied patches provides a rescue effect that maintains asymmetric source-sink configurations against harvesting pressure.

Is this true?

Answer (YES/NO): NO